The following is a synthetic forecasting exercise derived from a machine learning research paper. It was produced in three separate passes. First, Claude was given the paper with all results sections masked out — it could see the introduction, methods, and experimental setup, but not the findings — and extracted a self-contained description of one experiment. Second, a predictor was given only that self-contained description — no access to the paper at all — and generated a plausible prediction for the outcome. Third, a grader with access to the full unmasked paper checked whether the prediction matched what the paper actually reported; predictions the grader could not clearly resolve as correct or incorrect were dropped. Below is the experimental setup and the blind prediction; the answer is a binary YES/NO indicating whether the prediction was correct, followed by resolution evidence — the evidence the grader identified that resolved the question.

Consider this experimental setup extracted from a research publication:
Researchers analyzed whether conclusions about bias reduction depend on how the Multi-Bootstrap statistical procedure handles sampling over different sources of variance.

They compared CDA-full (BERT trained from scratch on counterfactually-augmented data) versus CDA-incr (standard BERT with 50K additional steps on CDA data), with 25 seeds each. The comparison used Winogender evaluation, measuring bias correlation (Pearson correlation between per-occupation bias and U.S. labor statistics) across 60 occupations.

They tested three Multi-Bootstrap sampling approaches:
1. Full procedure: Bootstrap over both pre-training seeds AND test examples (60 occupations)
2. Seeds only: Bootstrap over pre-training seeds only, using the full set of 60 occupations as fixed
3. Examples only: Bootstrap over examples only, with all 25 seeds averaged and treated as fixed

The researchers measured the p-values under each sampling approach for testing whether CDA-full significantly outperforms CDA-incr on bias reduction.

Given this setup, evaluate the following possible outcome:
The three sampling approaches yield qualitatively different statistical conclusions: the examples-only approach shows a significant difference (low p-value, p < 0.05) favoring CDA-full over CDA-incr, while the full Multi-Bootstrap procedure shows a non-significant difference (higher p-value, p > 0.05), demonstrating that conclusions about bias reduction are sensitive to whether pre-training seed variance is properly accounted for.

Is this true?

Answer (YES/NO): NO